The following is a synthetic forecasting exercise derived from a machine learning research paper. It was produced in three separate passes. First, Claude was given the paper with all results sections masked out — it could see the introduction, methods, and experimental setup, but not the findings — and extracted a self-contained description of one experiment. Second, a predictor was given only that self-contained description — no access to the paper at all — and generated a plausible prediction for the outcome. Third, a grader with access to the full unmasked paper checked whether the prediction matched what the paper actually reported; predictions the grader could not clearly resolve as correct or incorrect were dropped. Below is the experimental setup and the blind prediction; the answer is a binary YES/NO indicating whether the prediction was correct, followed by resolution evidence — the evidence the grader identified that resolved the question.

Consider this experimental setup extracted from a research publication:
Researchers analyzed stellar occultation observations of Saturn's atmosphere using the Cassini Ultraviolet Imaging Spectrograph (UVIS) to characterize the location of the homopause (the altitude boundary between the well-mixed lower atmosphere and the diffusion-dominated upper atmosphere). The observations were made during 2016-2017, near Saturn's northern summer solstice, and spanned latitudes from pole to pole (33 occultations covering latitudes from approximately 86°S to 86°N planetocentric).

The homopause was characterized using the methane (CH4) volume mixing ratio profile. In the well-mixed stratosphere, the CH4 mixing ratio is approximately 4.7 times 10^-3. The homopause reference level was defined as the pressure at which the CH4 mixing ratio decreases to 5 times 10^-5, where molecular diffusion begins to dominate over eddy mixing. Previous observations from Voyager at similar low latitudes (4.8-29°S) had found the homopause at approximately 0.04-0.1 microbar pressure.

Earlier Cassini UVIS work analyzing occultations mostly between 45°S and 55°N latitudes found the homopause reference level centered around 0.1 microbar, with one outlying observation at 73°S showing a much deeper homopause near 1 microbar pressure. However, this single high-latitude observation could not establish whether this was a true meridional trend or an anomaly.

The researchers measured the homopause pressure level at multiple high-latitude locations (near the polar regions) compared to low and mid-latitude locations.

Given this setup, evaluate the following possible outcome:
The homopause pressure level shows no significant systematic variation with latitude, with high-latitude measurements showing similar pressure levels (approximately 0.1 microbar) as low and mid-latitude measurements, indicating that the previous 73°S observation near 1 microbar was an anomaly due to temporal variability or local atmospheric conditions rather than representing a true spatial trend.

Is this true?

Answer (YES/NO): NO